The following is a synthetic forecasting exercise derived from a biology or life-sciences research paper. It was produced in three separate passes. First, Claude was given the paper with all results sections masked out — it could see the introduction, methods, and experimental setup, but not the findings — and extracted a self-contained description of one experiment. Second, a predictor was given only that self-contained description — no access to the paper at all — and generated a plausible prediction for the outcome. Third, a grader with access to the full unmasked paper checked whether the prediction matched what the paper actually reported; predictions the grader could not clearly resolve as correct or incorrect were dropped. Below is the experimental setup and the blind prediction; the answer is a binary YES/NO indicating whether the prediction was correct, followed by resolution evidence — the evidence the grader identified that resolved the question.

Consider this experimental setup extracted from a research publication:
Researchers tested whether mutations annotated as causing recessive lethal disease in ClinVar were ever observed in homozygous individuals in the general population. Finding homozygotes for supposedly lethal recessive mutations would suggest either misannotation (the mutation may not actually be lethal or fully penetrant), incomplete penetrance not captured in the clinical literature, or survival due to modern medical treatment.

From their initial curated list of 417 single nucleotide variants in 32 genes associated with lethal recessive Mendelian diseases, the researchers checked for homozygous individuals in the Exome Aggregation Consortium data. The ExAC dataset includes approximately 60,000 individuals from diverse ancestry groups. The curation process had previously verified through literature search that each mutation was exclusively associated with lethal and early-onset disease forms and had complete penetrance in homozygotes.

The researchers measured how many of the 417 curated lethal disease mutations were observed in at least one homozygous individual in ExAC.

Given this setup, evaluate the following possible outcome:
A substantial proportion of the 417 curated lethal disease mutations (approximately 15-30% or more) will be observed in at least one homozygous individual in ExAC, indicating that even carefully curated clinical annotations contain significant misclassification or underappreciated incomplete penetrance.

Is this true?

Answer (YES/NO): NO